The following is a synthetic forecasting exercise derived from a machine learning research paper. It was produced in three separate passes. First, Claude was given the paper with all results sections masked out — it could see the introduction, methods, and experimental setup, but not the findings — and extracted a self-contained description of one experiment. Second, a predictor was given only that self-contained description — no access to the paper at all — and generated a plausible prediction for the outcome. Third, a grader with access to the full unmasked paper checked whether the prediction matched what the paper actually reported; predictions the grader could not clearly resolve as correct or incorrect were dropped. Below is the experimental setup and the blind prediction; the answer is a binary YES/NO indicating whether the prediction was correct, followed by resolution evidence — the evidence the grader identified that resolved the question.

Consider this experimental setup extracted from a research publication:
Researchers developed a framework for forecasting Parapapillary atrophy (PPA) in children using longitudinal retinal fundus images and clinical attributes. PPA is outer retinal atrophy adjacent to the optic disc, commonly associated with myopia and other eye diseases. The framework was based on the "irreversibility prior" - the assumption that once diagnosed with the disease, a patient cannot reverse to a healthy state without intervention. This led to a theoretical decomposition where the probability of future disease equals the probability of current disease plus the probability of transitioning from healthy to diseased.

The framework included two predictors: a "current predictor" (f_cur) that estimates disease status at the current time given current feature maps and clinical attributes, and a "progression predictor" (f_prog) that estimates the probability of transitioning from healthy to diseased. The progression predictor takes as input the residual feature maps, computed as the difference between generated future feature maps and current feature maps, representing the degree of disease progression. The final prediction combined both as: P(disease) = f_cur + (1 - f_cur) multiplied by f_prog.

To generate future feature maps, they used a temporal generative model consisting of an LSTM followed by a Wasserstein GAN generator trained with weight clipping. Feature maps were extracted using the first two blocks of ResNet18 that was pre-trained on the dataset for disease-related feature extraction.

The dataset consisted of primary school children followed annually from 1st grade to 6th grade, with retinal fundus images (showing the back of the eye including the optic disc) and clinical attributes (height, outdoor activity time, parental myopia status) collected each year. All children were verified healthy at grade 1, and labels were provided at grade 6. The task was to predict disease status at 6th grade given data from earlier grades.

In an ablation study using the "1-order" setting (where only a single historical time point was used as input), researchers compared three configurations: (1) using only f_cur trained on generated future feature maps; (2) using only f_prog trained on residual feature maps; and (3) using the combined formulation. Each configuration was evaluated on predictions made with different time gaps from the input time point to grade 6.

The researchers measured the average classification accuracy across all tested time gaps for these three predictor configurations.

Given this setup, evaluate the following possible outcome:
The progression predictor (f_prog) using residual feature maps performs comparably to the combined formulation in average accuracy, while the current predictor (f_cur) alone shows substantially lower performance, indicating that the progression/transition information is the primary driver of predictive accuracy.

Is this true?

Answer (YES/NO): NO